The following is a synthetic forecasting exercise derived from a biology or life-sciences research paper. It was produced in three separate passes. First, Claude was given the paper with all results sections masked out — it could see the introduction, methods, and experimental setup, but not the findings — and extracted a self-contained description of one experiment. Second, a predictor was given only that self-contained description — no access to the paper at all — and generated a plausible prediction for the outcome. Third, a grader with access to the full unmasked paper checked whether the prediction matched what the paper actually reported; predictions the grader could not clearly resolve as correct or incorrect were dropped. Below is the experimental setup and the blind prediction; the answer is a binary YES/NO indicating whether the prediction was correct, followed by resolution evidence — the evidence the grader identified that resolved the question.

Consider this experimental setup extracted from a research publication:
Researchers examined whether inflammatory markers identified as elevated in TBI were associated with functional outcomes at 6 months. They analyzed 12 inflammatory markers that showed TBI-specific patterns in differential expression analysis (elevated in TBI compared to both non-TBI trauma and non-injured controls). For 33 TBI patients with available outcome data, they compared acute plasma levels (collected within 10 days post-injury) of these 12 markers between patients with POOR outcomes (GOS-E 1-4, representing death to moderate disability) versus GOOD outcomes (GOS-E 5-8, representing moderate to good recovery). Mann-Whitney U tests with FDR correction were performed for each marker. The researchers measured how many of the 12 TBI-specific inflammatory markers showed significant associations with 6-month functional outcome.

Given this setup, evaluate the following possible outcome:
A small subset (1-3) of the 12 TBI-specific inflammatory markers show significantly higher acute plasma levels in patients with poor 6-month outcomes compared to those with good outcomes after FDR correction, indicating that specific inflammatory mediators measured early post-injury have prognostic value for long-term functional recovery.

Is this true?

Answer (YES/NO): YES